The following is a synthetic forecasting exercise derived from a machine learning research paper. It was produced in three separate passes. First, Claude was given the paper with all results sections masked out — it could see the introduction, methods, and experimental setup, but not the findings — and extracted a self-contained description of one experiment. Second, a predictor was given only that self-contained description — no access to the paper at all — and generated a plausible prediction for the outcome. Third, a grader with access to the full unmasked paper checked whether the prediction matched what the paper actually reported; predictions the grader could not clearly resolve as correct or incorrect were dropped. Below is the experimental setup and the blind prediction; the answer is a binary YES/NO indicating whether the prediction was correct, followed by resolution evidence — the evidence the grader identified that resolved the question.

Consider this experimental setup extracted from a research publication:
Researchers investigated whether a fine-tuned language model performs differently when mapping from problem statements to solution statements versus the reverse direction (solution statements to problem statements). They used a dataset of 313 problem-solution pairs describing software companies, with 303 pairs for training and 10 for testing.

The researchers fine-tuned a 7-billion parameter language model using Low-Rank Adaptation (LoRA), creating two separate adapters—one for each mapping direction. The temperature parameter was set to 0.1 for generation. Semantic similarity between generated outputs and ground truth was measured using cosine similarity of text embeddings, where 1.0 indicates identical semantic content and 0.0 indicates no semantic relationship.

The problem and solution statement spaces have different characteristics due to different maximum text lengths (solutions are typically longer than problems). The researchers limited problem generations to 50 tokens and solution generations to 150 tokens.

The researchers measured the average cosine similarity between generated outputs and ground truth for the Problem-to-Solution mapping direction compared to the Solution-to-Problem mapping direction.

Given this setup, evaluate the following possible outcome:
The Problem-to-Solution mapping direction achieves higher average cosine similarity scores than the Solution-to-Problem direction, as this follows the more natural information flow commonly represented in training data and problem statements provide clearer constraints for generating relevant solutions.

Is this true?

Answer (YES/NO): YES